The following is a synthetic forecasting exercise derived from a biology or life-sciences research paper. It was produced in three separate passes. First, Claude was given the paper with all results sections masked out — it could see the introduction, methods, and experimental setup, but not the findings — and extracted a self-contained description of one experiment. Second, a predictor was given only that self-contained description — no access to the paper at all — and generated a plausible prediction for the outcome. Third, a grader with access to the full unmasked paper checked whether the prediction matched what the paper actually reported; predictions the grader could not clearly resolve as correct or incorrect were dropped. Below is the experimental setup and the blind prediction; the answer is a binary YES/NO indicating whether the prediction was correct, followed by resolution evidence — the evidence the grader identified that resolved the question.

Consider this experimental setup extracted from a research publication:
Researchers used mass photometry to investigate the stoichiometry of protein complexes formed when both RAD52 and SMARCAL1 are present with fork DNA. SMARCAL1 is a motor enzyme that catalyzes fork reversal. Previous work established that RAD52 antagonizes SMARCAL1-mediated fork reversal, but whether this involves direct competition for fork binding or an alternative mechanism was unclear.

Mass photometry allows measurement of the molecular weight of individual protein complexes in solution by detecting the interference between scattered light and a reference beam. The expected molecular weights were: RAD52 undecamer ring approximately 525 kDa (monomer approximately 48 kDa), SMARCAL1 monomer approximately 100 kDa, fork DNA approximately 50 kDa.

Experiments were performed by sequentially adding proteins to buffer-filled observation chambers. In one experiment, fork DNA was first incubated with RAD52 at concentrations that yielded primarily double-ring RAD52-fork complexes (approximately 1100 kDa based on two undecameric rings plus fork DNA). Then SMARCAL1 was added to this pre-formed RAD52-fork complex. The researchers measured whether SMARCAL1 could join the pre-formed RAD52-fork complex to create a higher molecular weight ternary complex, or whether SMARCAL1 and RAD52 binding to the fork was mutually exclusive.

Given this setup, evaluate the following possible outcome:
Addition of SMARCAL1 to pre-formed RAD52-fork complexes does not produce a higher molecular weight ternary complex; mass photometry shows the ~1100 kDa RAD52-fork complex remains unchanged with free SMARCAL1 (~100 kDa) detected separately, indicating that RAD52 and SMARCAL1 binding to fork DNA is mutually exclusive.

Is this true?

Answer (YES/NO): YES